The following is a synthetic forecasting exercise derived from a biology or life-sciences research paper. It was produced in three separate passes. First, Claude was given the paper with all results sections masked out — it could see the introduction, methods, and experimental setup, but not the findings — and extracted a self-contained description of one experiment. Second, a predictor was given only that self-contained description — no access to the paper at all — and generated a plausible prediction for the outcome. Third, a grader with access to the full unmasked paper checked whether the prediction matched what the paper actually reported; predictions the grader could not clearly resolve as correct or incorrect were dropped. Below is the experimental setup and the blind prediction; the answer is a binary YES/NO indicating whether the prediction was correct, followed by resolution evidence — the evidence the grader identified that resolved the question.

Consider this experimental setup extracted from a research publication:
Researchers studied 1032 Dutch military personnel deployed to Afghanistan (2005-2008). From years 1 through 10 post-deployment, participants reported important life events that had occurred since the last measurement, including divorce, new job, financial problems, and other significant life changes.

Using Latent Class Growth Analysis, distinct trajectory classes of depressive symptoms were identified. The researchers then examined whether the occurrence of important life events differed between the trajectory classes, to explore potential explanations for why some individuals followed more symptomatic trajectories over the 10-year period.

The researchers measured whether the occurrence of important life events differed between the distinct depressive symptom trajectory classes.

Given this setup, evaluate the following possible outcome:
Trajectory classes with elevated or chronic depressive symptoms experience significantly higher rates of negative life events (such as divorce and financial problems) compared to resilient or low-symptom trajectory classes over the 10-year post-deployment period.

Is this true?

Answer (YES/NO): YES